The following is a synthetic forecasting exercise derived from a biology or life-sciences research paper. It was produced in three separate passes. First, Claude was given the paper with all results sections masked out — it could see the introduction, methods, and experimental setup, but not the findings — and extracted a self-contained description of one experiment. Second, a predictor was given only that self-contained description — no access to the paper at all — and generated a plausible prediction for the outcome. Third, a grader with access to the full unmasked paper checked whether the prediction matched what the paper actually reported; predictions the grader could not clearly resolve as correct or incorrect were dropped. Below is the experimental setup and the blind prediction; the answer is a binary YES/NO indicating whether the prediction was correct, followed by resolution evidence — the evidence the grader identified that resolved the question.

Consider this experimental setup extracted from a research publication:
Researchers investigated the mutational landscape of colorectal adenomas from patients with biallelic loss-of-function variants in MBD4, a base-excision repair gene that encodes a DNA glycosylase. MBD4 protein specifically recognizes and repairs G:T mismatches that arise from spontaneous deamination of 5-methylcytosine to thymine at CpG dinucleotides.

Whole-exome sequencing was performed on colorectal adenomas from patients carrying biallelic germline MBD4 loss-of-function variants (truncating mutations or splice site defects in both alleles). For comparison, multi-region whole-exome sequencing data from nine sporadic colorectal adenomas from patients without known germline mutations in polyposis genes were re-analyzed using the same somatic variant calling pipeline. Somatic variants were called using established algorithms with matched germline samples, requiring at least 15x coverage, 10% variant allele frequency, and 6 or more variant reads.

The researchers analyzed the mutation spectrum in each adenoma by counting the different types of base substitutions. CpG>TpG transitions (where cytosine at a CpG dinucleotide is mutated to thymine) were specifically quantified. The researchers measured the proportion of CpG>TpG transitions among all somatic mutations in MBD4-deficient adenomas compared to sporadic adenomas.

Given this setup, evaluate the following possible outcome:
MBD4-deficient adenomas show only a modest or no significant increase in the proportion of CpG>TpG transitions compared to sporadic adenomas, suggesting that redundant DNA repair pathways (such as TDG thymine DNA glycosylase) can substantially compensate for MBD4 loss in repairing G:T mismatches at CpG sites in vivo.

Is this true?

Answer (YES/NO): NO